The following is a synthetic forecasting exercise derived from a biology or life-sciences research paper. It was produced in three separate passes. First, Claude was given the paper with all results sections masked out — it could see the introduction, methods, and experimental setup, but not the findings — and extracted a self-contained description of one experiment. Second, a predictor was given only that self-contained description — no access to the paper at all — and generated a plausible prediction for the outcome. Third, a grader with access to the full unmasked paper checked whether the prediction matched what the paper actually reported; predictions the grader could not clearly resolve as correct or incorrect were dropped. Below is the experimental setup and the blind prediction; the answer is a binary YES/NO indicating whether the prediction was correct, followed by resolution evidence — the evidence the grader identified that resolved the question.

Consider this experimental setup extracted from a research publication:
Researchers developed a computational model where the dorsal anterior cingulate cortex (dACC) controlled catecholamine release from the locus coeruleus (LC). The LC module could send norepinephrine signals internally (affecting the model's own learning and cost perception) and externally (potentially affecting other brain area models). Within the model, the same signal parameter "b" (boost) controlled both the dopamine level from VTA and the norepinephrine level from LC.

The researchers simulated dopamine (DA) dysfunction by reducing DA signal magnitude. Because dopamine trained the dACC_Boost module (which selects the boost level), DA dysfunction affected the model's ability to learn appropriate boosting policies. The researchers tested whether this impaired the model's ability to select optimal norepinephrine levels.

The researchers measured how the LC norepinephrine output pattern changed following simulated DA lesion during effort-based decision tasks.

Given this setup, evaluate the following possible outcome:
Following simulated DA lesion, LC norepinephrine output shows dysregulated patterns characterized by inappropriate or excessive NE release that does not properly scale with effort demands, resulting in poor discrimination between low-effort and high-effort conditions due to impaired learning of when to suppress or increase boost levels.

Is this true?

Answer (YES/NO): NO